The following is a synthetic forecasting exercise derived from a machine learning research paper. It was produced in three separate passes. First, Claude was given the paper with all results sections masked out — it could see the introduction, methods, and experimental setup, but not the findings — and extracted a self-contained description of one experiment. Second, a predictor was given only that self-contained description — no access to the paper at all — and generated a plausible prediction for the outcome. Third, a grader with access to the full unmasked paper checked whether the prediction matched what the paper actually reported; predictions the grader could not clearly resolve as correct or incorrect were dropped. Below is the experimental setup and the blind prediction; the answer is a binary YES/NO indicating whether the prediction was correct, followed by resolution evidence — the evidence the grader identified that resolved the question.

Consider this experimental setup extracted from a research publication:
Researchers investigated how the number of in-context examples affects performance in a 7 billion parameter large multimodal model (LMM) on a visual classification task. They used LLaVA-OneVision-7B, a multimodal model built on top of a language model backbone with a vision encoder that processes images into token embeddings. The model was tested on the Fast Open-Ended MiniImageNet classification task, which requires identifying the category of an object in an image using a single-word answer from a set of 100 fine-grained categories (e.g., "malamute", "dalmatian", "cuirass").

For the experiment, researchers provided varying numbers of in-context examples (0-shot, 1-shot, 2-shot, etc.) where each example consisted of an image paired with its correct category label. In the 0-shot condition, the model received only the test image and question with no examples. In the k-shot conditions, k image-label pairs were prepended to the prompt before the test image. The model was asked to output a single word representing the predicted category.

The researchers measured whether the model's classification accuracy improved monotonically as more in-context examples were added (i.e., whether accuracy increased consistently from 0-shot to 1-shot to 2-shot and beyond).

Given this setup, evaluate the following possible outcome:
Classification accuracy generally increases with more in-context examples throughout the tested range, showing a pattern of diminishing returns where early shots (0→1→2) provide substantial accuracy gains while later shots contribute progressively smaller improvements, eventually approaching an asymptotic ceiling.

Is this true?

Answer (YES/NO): NO